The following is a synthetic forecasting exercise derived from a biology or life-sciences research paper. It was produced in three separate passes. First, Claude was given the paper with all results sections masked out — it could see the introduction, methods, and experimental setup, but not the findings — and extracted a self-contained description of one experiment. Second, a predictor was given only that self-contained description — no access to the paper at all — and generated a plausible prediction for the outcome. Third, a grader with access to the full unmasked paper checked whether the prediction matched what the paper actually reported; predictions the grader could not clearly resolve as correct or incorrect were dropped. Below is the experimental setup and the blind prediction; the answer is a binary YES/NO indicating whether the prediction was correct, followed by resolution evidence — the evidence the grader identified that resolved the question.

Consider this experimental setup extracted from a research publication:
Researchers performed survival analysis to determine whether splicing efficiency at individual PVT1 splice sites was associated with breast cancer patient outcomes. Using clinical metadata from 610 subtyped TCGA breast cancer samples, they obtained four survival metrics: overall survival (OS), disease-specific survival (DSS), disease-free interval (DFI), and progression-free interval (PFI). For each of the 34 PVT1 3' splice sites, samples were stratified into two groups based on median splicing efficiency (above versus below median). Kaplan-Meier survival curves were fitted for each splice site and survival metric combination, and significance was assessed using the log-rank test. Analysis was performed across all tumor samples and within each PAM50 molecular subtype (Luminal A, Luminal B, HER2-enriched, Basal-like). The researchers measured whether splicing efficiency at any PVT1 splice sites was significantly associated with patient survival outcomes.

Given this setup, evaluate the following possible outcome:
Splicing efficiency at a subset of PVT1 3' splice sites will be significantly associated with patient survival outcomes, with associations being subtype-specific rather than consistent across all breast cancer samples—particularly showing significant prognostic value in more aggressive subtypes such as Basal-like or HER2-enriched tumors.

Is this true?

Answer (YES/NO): NO